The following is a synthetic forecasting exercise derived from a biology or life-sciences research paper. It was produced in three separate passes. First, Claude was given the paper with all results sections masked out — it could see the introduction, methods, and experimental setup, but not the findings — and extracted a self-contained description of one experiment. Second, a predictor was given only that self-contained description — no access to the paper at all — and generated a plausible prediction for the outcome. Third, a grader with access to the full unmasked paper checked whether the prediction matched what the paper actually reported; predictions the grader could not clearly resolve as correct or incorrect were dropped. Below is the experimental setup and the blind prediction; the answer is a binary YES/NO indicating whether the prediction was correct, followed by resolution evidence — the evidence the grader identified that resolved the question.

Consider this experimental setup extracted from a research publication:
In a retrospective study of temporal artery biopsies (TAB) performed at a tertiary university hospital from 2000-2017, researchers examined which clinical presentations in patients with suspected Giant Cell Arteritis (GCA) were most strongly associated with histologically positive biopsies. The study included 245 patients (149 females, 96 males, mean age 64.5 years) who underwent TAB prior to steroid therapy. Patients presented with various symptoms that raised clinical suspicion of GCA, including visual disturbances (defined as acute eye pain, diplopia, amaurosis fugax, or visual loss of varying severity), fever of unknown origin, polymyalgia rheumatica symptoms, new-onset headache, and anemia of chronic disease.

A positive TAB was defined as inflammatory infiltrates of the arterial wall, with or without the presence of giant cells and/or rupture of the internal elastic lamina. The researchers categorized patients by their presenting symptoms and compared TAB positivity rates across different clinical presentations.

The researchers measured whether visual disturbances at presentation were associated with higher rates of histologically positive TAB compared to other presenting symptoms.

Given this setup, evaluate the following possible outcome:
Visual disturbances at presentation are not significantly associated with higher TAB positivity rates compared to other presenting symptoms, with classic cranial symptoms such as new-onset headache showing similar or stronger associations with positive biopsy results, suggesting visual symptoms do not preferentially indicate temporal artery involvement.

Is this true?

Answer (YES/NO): NO